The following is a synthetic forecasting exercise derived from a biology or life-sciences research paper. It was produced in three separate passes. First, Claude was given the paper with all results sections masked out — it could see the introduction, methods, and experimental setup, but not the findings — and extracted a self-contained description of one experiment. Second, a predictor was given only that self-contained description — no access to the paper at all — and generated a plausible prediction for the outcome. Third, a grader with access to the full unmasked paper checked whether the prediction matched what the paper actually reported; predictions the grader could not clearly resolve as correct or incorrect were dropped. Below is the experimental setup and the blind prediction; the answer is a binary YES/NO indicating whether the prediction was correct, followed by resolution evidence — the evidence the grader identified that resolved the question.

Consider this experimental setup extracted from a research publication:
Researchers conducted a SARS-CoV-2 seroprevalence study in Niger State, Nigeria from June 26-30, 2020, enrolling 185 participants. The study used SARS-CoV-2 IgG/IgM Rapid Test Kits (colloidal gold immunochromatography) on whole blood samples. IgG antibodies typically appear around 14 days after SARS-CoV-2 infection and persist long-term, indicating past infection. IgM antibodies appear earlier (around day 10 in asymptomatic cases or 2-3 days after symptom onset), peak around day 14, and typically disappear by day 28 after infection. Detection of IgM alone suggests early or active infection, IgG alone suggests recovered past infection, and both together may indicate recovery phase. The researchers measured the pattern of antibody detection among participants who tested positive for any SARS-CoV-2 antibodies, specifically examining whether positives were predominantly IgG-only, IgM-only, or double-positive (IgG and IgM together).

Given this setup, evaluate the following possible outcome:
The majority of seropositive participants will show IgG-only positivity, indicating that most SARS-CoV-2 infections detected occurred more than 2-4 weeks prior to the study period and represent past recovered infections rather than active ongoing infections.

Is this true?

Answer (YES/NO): YES